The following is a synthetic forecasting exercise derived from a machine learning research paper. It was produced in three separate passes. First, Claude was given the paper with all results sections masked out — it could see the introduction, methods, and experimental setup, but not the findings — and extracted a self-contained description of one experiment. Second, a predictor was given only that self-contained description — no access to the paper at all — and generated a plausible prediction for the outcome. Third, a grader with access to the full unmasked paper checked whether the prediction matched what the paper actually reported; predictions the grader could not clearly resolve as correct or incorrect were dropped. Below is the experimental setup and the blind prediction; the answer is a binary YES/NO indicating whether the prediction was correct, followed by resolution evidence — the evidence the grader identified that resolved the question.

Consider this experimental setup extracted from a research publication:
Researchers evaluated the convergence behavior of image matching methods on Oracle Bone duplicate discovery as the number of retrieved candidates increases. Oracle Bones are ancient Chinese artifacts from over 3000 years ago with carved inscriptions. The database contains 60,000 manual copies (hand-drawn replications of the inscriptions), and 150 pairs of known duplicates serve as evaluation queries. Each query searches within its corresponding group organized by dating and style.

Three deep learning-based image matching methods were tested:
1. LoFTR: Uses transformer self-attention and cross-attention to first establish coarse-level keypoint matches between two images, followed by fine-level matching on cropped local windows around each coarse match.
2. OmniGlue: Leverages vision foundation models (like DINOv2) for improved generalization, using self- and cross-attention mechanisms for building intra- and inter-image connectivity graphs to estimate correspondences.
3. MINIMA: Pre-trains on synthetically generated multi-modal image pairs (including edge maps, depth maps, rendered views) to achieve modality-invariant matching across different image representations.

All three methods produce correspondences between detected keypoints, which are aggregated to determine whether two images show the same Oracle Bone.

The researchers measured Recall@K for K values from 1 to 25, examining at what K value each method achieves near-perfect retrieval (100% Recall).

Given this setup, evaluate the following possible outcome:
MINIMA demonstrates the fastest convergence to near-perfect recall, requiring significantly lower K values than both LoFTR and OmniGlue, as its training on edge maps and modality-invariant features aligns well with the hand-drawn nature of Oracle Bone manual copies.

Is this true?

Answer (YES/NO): NO